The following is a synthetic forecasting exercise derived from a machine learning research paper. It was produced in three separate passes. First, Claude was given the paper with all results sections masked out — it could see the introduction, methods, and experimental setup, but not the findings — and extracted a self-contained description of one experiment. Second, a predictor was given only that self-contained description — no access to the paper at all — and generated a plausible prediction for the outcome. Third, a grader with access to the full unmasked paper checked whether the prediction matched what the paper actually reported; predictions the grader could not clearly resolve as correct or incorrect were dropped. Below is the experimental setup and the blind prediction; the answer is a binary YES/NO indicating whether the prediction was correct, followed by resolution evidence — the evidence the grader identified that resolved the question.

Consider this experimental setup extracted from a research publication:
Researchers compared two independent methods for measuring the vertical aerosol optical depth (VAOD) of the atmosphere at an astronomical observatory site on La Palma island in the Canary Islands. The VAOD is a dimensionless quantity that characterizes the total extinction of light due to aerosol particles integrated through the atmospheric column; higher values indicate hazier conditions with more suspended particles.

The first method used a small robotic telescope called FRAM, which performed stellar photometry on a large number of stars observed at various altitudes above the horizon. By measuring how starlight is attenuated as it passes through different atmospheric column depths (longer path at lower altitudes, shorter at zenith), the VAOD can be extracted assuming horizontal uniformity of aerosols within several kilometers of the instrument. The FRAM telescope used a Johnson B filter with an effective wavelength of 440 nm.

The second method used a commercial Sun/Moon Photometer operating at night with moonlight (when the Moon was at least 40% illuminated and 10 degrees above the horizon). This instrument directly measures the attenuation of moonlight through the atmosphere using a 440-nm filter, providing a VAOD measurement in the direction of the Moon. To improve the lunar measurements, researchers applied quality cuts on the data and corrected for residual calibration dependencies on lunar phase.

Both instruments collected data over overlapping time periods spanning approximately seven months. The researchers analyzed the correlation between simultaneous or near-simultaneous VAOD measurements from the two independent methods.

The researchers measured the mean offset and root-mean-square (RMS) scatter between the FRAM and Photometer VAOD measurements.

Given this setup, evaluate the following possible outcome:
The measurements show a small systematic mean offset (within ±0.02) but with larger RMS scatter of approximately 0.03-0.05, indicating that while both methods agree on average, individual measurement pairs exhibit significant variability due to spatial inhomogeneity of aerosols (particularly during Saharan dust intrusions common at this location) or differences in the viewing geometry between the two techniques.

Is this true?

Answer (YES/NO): NO